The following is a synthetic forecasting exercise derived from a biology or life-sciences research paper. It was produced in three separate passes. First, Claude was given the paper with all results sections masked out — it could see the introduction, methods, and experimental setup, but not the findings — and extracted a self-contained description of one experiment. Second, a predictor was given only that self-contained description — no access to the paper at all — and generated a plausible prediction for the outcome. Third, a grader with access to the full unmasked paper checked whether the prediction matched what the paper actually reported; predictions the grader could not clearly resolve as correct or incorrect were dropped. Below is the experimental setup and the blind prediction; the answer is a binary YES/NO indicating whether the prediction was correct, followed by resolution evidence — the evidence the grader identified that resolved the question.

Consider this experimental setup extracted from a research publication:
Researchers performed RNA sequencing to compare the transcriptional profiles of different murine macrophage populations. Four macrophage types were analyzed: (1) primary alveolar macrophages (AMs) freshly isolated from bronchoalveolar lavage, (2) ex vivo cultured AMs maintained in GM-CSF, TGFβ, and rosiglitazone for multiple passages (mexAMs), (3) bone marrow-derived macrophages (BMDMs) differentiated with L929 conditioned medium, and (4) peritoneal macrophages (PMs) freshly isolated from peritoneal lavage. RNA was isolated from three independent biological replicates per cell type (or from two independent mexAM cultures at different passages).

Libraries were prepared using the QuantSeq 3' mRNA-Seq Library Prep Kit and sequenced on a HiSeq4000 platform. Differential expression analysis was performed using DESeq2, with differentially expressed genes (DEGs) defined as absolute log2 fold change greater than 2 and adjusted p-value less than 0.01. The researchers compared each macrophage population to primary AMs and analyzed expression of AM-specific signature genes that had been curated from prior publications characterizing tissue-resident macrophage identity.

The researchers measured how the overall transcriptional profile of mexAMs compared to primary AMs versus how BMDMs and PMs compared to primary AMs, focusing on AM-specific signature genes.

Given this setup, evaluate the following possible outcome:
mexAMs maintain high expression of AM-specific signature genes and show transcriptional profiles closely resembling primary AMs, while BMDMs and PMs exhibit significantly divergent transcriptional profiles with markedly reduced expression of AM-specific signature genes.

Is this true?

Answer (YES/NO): YES